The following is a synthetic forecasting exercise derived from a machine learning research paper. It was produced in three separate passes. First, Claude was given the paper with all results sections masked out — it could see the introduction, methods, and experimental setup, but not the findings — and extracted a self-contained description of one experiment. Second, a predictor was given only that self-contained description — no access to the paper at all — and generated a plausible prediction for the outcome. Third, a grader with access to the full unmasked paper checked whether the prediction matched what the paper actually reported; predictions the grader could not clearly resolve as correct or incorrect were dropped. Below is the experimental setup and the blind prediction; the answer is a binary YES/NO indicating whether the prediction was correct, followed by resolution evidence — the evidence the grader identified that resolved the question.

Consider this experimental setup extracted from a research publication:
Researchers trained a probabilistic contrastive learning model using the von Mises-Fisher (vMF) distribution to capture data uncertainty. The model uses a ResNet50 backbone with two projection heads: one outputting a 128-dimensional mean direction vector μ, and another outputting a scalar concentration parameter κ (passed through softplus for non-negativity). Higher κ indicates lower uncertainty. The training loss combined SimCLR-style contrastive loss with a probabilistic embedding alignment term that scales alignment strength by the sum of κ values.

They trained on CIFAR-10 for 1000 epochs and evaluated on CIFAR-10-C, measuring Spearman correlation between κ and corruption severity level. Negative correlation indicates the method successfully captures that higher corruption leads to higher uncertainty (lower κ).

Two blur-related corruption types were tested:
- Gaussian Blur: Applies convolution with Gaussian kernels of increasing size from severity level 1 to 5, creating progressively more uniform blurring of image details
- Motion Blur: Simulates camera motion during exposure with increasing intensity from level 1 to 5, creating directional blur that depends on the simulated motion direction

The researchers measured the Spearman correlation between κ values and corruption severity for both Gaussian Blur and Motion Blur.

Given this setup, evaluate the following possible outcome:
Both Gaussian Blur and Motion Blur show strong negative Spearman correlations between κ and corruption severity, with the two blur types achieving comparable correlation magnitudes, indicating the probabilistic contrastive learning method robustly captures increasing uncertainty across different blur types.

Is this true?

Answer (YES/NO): NO